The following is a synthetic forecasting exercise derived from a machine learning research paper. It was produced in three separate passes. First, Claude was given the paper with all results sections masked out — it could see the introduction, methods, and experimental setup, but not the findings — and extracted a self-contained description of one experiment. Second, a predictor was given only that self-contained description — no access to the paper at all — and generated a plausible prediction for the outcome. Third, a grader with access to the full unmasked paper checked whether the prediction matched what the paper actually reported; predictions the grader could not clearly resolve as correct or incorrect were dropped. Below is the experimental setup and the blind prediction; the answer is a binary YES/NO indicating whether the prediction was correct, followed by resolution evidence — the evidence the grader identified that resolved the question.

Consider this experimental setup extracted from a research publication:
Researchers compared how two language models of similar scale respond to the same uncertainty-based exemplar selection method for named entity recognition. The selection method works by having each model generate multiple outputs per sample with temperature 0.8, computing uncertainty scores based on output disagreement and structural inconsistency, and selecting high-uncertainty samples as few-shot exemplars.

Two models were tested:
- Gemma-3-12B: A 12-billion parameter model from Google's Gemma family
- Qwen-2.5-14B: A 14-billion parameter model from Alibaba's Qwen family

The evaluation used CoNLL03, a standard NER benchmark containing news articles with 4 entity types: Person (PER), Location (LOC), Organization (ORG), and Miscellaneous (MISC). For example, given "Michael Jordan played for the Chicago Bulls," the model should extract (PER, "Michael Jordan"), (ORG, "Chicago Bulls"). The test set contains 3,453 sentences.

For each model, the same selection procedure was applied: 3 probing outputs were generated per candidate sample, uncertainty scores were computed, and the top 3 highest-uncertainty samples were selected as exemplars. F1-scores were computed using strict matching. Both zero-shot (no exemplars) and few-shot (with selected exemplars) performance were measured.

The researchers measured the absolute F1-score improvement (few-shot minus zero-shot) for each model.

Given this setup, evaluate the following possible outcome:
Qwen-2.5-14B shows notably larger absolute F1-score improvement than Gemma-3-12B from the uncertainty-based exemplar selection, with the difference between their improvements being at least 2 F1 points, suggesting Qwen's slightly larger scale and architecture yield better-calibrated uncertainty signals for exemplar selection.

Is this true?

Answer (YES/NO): YES